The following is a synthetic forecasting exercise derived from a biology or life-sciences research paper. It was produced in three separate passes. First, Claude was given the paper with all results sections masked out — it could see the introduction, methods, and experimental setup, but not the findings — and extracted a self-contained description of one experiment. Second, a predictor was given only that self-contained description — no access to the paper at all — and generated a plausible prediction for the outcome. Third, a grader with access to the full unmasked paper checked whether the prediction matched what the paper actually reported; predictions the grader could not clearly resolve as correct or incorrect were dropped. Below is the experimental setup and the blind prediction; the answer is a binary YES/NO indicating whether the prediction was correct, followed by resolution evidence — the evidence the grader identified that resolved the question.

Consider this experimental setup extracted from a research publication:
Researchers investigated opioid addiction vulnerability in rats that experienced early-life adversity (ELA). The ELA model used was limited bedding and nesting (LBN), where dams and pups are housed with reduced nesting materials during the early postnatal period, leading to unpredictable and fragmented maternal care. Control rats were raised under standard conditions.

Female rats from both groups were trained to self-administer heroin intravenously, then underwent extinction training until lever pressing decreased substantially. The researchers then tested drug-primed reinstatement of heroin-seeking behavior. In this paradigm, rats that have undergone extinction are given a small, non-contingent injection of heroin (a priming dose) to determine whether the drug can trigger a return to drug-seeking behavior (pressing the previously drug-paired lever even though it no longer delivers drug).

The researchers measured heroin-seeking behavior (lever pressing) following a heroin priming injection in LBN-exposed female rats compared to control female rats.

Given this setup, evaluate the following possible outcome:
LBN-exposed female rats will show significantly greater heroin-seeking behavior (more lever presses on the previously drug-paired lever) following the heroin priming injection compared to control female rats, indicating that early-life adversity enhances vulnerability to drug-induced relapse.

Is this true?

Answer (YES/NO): YES